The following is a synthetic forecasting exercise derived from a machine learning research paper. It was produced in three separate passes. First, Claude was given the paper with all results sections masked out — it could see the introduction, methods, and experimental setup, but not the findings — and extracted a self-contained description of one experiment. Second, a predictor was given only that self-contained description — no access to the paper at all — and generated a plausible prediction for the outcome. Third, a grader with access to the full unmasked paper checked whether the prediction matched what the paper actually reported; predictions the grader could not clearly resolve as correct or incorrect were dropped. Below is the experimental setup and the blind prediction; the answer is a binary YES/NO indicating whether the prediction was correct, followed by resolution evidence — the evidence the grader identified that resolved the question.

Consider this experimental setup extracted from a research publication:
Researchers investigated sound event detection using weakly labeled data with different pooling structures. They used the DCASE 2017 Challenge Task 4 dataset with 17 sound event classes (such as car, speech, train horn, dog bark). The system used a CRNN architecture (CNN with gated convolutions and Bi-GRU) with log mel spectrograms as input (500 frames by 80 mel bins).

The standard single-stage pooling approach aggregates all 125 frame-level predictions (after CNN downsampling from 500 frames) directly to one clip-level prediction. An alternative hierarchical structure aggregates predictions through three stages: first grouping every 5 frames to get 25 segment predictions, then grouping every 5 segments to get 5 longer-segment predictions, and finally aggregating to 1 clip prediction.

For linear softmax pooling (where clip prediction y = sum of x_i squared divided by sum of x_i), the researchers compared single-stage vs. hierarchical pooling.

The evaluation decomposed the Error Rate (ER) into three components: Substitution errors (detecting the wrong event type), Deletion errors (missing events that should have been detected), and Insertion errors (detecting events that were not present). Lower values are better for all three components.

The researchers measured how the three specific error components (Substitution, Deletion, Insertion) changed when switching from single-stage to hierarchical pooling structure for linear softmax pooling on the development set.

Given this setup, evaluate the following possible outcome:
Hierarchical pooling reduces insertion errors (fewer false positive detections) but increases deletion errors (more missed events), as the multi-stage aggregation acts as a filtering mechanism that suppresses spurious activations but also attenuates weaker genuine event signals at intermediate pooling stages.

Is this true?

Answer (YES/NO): YES